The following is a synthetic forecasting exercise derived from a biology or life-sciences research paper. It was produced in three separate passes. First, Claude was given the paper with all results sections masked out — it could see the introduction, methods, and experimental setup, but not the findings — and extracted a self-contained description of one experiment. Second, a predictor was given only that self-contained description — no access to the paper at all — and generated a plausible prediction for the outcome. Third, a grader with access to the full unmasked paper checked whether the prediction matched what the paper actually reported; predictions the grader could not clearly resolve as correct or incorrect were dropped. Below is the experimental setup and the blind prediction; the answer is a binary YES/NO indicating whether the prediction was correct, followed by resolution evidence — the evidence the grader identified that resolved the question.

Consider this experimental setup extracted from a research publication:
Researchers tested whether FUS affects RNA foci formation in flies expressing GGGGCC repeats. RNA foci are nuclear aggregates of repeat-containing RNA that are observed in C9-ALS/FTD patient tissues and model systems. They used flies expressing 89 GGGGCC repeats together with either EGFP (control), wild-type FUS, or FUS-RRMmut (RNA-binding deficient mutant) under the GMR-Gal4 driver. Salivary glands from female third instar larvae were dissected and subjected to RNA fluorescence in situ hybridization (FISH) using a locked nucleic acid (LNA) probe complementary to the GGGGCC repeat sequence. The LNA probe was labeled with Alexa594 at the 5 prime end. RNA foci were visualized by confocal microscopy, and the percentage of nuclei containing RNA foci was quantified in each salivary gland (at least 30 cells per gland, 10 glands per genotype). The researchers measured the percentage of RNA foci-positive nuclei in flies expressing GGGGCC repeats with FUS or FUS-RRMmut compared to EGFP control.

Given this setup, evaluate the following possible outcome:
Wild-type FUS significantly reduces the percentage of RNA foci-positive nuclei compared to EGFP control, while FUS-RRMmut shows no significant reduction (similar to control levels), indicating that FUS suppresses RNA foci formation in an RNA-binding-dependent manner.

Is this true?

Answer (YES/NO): YES